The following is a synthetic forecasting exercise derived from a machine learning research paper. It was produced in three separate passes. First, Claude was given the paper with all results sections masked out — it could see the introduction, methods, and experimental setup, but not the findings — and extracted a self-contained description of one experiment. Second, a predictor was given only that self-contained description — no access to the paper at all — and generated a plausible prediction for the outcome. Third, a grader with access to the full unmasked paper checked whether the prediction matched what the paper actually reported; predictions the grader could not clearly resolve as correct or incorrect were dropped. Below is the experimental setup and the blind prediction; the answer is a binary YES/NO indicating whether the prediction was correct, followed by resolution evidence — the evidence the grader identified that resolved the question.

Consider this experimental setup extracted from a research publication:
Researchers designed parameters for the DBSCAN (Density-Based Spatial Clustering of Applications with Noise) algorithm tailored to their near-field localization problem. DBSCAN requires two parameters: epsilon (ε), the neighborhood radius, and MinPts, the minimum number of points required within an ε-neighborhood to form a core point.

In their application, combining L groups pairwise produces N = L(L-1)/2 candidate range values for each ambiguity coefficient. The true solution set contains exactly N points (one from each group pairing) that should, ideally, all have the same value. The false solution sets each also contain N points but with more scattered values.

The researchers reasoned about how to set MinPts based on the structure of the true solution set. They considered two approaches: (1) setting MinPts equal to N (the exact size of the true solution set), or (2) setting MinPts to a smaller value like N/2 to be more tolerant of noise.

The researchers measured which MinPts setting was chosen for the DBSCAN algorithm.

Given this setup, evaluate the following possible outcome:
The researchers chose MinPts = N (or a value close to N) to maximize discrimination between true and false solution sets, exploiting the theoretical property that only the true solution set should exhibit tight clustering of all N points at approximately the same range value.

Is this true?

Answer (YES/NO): YES